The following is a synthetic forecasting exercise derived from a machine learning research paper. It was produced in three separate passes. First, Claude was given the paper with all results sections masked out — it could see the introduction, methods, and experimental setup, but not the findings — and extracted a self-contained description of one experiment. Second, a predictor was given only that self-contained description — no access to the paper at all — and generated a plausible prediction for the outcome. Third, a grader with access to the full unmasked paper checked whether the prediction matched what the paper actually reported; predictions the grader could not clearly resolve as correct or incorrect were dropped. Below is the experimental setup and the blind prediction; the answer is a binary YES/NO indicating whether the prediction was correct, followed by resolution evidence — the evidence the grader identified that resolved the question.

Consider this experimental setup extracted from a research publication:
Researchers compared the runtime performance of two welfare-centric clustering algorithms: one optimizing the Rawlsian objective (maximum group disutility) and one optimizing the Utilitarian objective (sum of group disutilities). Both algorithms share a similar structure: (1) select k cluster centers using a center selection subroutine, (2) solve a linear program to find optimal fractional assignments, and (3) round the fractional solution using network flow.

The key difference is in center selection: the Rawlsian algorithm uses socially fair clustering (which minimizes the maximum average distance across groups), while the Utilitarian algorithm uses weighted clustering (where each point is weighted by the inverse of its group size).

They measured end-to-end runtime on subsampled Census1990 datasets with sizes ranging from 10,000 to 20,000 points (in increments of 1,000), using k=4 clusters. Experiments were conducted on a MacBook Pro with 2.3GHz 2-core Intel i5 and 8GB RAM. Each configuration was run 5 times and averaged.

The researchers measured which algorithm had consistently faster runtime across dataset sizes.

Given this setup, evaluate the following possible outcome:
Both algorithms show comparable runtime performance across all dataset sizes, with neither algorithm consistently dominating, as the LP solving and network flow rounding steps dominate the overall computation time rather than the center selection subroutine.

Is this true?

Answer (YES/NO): NO